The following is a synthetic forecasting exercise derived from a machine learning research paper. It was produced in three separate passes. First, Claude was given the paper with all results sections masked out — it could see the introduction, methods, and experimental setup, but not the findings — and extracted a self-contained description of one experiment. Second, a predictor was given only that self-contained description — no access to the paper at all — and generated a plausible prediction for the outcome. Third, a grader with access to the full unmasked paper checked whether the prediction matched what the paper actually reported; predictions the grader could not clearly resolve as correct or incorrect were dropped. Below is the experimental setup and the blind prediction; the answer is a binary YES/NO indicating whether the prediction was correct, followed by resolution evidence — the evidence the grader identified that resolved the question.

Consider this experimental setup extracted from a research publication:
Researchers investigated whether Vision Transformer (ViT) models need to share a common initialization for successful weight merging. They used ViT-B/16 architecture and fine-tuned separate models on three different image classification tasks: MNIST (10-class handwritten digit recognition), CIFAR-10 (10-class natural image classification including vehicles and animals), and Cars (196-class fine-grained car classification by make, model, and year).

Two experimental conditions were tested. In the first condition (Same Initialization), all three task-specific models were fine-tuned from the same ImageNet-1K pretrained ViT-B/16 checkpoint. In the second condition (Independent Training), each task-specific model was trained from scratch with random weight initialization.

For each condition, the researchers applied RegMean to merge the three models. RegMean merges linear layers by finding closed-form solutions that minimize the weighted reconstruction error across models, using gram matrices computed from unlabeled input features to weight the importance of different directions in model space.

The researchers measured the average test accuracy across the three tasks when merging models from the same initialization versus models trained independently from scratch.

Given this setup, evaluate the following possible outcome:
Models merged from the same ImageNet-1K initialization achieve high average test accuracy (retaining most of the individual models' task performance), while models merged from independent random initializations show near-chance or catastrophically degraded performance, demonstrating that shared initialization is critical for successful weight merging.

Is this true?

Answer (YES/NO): YES